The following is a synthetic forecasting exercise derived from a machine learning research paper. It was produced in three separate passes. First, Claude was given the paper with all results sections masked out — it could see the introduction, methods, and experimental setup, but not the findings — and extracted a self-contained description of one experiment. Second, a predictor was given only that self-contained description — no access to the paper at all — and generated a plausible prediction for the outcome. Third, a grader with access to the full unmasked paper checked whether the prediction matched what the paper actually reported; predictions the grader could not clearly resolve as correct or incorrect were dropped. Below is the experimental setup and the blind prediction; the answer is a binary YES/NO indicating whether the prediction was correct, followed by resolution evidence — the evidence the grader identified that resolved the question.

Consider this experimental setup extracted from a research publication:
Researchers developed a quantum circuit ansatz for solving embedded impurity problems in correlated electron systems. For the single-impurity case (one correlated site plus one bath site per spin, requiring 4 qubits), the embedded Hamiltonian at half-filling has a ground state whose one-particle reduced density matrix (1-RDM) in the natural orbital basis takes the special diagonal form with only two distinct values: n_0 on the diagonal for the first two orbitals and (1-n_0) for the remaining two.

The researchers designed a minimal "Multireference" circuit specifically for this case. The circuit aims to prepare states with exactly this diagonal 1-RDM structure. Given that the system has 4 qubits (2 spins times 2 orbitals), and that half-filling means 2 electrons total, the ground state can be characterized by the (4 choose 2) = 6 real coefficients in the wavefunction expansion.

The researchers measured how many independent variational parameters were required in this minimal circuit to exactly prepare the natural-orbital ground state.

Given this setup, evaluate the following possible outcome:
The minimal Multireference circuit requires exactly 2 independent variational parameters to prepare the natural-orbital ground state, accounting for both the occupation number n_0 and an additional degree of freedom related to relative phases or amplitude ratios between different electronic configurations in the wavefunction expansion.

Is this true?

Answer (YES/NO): NO